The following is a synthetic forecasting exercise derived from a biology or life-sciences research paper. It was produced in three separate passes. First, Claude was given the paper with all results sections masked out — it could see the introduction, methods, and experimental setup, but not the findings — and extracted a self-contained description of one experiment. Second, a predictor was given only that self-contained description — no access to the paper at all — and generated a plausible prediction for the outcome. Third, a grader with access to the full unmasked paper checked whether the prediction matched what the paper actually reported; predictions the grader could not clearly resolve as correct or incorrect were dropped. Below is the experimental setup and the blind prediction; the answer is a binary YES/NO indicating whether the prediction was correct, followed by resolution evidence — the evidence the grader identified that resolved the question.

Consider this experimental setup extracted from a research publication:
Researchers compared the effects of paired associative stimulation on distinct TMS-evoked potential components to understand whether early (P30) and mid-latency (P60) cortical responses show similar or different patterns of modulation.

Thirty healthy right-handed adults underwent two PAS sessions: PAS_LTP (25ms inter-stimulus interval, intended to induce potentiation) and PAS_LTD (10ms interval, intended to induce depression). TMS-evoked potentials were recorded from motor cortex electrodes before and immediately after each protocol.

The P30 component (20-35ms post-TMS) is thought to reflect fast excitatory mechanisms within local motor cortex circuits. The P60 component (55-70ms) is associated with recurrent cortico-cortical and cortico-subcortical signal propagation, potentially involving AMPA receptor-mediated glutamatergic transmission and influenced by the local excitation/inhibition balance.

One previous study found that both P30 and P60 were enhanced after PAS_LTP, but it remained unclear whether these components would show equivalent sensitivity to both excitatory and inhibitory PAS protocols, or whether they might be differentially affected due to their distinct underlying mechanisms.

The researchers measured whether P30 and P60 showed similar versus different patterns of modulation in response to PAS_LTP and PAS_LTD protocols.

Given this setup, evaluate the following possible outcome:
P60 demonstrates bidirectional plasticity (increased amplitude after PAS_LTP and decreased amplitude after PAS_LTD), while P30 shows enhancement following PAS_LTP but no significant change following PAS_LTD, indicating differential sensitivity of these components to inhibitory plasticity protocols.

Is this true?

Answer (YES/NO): NO